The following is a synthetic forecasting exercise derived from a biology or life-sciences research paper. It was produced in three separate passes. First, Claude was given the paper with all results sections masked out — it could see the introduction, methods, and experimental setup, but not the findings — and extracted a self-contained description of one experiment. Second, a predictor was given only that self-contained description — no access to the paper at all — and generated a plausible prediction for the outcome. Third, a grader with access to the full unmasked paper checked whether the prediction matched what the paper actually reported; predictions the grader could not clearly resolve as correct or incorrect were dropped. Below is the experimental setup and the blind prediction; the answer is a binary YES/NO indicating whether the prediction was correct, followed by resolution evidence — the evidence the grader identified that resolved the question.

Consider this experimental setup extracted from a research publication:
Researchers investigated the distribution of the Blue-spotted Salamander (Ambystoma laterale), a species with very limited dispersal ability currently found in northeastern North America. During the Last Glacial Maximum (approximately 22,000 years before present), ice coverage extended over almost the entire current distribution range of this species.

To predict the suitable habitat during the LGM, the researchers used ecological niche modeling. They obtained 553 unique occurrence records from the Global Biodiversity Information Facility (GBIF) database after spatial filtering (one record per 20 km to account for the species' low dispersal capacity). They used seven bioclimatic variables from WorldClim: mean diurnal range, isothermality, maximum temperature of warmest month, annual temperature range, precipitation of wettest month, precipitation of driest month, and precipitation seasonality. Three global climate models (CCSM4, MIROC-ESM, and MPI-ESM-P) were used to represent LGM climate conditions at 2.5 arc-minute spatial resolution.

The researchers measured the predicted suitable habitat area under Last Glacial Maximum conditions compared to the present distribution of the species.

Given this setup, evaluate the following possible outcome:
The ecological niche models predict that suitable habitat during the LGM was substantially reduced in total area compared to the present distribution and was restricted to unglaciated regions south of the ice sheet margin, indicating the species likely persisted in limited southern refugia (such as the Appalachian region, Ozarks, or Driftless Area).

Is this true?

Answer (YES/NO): NO